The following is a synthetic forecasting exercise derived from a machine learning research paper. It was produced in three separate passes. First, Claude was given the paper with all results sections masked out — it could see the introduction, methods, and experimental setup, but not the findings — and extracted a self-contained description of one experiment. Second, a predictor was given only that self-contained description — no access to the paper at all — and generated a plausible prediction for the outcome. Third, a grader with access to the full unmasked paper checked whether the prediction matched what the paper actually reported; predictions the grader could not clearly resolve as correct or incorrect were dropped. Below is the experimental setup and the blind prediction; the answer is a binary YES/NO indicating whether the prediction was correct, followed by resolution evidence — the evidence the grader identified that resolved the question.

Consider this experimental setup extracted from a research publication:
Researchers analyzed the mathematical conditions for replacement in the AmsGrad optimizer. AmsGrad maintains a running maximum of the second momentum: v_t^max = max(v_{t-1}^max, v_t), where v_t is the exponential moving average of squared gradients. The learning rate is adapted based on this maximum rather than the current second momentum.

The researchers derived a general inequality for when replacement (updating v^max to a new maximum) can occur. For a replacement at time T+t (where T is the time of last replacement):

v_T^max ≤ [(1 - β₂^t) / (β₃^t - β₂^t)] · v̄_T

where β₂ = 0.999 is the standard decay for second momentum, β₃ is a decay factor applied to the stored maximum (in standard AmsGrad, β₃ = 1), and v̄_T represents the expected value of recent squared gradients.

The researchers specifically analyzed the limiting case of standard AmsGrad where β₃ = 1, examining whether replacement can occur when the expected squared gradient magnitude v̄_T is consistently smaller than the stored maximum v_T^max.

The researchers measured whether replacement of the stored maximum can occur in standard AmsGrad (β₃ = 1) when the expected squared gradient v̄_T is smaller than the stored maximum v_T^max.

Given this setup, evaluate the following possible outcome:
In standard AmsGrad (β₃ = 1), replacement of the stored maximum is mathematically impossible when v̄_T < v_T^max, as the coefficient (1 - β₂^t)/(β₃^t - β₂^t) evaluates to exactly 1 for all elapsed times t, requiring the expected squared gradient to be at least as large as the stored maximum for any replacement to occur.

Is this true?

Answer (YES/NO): YES